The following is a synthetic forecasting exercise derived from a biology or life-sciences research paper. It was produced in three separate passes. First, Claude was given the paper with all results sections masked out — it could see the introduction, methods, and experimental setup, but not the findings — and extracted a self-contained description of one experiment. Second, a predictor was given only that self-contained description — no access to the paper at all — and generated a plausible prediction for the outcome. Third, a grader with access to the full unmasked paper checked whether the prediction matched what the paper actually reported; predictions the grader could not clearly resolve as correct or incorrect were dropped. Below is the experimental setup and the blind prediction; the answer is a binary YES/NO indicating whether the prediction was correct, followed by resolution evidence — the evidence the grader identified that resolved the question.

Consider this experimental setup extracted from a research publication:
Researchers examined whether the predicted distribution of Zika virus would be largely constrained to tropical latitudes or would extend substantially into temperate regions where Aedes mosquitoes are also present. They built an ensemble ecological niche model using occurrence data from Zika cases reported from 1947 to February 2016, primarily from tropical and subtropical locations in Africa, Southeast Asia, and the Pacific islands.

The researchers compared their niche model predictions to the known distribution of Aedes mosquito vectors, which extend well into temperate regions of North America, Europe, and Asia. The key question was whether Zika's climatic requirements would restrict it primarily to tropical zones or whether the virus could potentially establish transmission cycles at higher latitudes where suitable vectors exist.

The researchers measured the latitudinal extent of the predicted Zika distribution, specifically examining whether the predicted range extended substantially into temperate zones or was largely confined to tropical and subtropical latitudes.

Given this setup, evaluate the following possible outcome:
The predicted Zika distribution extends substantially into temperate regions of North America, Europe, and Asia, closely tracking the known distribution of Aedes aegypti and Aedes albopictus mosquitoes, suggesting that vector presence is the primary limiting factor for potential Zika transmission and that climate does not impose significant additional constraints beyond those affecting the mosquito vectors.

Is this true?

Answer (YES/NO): NO